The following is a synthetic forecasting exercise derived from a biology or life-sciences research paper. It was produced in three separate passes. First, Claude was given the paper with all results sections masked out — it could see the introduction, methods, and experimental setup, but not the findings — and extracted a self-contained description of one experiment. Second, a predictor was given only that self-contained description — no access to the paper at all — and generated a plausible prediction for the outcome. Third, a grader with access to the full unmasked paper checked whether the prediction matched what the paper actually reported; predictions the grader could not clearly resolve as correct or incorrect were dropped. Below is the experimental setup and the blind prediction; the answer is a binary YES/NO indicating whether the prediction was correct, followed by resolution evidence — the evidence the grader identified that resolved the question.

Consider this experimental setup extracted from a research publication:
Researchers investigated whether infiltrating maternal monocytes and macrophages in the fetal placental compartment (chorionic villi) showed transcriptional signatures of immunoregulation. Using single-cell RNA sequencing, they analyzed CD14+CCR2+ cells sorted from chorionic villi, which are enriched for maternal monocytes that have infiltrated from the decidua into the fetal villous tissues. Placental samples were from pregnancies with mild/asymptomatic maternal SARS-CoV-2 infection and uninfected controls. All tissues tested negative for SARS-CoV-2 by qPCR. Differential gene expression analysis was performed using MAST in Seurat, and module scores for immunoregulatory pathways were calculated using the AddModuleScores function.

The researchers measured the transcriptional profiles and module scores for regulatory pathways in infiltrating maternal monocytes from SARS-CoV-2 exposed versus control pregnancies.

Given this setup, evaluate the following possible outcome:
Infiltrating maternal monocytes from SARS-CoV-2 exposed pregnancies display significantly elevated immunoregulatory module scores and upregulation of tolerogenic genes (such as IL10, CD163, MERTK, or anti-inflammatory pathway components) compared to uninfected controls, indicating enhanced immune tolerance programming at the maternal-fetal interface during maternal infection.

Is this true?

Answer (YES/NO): NO